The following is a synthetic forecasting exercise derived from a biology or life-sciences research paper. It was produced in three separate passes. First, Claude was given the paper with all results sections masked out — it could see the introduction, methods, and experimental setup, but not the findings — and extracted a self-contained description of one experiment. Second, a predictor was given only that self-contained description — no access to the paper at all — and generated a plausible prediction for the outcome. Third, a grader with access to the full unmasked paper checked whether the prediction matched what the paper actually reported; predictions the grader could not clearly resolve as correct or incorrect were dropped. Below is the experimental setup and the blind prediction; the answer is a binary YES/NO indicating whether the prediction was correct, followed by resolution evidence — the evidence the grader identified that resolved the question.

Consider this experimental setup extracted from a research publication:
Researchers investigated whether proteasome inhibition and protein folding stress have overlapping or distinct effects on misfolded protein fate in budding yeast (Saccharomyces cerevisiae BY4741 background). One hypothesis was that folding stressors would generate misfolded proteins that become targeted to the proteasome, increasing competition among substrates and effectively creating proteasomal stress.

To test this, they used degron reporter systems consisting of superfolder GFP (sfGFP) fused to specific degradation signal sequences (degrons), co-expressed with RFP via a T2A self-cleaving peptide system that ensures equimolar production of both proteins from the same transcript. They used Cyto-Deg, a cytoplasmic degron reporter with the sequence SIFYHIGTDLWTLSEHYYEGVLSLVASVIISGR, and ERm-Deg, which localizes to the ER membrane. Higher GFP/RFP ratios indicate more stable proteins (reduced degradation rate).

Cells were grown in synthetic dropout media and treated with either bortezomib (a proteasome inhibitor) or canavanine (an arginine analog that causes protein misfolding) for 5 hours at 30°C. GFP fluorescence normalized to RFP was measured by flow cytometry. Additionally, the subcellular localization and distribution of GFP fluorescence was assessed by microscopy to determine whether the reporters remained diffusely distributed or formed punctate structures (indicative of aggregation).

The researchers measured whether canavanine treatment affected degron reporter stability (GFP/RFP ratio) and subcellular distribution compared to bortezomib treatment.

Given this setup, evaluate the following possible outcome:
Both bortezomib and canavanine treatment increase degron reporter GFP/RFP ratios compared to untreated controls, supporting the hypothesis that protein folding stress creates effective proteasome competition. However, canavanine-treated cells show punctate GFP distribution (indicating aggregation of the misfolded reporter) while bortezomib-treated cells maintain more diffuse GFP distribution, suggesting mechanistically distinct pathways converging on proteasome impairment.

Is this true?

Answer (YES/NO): NO